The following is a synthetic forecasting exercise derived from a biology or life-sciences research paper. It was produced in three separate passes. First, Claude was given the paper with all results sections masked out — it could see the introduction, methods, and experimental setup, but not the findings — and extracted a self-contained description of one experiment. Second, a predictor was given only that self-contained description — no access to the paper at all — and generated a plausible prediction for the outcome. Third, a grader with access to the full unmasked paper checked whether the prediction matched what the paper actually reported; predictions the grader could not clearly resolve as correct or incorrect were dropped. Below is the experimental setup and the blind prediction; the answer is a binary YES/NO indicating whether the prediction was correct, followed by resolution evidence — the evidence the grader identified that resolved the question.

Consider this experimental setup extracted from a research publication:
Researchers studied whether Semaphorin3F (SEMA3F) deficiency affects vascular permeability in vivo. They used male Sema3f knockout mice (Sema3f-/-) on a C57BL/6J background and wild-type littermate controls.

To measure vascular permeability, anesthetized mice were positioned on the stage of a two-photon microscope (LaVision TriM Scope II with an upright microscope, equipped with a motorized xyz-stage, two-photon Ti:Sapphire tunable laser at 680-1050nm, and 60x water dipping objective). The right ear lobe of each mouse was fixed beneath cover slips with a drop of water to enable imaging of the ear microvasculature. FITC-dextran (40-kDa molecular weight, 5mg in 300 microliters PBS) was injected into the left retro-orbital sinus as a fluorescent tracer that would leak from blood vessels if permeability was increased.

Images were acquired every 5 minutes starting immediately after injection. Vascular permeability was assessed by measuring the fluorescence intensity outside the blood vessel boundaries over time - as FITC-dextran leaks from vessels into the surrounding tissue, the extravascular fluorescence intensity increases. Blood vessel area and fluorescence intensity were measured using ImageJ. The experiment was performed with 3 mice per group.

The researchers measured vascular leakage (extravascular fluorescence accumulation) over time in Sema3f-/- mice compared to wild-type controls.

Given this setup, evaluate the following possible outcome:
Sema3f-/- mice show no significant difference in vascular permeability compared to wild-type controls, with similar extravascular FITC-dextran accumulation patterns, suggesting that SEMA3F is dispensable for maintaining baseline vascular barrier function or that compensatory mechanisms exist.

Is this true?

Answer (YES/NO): NO